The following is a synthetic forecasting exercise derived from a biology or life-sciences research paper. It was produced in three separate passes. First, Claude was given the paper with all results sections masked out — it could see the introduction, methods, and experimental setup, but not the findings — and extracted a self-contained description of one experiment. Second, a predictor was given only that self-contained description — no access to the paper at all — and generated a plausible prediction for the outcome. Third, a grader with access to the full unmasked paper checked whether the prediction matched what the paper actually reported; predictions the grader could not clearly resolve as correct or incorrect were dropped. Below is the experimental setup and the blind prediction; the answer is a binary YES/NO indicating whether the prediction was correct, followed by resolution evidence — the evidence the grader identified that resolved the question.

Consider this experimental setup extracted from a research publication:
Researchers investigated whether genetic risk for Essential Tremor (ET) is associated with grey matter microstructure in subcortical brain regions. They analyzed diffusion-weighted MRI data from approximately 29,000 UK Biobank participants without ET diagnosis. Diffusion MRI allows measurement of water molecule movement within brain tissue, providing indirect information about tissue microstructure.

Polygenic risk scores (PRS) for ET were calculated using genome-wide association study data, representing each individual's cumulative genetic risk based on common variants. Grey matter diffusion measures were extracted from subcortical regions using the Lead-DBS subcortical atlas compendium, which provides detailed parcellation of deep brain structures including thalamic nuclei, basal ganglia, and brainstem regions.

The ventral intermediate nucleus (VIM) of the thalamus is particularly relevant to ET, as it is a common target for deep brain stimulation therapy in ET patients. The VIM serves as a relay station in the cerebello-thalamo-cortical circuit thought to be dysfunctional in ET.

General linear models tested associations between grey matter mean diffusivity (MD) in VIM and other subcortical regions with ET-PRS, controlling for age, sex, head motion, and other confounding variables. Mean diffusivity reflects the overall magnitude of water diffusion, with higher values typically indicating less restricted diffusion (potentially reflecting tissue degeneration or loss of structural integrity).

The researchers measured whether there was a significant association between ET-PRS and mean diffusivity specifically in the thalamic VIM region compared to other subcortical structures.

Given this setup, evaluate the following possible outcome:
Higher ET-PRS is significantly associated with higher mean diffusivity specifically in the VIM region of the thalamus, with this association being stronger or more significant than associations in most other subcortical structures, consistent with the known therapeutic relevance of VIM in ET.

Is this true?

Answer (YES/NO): NO